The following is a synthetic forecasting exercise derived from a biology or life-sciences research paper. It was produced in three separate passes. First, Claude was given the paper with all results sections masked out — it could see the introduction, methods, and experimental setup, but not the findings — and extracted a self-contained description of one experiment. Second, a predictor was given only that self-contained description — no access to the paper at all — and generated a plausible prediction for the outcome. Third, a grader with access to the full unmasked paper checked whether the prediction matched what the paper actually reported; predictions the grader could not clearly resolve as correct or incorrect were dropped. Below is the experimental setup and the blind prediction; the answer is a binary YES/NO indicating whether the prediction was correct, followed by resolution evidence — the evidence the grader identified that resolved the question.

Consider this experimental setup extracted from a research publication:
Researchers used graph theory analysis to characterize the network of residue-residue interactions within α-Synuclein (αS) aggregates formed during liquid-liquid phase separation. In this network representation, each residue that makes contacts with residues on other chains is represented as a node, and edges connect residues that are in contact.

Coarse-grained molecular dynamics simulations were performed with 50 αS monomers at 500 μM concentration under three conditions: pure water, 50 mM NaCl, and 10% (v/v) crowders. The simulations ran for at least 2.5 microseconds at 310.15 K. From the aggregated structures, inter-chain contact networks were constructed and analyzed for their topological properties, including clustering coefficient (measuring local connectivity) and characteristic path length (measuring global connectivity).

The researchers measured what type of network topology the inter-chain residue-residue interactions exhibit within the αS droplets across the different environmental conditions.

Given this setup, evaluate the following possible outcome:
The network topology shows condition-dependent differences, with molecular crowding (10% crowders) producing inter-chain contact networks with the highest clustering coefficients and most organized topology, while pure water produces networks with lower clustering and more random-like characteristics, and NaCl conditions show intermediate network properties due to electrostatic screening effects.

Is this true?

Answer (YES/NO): NO